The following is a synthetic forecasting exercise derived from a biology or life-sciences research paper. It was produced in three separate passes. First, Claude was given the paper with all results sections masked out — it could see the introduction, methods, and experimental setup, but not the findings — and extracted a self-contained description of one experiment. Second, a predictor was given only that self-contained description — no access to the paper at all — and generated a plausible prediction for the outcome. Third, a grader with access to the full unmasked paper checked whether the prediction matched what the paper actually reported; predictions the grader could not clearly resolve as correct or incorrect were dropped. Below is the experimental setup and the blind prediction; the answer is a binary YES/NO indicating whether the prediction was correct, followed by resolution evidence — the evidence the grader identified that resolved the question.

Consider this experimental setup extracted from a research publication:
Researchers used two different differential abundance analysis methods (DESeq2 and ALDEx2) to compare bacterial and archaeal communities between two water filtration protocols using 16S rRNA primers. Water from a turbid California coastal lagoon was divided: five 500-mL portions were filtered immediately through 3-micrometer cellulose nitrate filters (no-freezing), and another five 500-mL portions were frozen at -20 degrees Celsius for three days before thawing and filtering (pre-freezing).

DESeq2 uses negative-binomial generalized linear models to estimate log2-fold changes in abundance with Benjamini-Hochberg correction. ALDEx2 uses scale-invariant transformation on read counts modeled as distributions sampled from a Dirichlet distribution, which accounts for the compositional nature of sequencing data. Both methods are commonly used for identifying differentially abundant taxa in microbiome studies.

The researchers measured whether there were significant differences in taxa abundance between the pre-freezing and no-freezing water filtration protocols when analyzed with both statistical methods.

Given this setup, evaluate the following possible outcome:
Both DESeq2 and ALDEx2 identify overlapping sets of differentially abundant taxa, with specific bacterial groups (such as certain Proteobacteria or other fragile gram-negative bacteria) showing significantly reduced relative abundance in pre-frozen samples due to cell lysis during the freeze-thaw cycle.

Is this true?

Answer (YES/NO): NO